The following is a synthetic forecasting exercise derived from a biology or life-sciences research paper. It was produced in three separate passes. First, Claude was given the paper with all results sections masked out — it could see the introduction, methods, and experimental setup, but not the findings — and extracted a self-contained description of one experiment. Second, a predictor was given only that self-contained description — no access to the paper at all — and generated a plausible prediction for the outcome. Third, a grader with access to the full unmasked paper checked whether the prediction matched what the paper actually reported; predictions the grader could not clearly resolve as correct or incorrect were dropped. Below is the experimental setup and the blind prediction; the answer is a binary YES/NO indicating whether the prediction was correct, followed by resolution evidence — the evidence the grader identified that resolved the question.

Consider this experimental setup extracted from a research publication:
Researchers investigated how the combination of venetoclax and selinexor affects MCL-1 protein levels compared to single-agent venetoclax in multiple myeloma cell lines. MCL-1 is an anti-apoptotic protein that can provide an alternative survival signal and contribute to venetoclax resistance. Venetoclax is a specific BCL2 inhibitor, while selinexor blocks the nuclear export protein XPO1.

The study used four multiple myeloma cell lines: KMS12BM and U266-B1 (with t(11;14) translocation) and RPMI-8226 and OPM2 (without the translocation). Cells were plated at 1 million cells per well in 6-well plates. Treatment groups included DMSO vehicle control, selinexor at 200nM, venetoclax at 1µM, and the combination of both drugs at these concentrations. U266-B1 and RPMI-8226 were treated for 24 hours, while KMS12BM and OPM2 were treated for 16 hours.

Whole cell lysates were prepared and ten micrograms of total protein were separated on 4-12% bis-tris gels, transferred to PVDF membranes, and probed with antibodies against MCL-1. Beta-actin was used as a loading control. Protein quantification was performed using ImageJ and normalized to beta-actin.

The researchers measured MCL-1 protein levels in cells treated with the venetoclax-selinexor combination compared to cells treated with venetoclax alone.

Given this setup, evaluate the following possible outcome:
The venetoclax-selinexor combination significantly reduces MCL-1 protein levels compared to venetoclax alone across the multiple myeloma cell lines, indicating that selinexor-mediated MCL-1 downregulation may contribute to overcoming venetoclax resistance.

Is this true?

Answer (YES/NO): YES